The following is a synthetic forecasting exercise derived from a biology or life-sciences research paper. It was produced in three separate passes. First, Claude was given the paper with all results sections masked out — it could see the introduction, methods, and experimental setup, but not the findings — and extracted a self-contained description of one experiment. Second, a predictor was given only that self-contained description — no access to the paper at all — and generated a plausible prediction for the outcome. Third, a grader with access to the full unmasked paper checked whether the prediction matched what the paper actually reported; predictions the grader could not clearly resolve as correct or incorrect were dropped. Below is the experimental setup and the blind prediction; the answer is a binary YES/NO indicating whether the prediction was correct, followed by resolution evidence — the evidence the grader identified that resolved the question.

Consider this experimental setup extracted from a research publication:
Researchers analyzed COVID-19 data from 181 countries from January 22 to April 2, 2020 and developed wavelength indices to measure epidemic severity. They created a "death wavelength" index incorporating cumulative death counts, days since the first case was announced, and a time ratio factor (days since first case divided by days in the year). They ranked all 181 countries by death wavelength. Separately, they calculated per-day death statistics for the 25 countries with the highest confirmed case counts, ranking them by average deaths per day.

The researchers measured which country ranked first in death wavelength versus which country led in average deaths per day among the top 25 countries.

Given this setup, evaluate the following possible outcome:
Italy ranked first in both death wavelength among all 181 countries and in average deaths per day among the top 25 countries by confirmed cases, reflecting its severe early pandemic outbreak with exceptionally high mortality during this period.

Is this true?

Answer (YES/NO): YES